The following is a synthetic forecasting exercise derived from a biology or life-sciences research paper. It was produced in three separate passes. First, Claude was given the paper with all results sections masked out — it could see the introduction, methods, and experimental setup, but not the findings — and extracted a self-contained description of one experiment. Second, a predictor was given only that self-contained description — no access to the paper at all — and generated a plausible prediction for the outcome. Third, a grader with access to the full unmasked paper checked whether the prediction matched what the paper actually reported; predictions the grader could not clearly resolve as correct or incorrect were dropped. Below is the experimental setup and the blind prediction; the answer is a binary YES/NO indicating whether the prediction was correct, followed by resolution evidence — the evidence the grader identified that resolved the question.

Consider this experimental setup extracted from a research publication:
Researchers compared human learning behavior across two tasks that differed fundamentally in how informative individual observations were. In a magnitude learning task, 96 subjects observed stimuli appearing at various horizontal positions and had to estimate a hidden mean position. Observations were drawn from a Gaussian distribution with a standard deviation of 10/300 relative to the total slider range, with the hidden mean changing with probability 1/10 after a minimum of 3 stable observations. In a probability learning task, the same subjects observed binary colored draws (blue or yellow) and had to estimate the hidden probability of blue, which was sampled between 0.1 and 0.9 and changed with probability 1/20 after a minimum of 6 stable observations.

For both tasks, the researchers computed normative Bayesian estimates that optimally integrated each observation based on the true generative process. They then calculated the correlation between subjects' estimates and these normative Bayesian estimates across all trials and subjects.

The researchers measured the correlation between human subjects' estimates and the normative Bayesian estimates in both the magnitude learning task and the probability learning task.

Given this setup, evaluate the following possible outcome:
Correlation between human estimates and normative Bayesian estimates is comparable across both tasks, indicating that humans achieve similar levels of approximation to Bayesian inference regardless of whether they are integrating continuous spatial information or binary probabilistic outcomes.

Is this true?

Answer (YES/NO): NO